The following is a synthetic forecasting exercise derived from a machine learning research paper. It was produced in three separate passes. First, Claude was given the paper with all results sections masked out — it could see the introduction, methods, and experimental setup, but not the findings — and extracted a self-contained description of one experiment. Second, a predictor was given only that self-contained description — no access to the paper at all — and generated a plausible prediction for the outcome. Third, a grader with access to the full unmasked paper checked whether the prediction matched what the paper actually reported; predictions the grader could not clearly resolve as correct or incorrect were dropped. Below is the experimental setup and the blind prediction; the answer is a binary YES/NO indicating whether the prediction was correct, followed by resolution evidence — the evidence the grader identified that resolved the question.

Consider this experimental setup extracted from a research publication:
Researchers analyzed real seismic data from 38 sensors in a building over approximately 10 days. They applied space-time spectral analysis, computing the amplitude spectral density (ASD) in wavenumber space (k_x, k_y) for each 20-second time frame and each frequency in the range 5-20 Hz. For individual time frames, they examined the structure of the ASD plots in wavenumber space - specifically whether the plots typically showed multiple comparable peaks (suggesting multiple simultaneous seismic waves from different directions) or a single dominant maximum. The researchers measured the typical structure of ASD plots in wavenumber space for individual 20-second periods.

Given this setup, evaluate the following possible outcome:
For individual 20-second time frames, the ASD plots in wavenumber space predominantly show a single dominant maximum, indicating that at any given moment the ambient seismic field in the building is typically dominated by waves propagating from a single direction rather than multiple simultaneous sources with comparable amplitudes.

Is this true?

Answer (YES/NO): YES